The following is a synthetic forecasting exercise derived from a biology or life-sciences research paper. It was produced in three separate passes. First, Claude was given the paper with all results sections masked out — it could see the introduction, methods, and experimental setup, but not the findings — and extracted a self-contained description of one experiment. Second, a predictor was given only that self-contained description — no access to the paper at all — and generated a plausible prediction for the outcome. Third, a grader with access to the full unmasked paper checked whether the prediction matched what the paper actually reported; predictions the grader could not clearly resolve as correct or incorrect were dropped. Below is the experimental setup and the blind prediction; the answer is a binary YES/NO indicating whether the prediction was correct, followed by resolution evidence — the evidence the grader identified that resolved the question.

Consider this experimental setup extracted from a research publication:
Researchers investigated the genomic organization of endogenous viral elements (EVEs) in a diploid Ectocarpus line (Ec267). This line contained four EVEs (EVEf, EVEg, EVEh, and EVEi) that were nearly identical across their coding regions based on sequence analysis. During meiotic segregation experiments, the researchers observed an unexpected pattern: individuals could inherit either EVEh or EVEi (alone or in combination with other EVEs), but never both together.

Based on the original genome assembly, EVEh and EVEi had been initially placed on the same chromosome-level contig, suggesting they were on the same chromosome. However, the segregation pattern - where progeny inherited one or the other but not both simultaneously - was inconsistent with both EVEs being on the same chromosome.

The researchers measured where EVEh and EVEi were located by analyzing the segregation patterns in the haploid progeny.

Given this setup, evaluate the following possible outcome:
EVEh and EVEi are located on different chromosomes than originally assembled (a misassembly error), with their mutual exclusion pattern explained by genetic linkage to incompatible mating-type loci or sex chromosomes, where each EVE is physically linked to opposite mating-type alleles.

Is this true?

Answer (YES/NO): NO